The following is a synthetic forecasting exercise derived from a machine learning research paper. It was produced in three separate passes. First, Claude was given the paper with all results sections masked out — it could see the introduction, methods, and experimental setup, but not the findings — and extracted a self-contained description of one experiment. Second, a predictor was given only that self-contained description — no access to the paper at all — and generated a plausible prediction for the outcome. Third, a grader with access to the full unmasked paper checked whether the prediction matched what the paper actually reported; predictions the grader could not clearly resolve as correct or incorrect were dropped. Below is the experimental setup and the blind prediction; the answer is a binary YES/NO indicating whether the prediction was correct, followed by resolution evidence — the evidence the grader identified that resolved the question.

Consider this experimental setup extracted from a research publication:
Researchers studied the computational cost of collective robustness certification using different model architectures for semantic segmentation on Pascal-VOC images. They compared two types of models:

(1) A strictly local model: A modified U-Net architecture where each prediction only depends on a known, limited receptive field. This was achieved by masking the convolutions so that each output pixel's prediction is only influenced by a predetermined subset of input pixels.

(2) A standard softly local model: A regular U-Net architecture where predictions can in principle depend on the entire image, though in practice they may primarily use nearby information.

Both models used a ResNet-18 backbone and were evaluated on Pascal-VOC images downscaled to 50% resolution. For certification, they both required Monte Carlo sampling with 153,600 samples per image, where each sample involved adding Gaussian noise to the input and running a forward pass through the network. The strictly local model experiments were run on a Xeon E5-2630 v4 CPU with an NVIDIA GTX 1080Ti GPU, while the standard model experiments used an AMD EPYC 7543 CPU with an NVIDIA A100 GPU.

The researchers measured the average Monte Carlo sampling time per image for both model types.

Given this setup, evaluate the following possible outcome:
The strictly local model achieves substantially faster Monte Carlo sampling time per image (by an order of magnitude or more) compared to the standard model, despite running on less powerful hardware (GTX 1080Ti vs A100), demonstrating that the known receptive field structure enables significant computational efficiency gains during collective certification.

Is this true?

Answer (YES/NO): NO